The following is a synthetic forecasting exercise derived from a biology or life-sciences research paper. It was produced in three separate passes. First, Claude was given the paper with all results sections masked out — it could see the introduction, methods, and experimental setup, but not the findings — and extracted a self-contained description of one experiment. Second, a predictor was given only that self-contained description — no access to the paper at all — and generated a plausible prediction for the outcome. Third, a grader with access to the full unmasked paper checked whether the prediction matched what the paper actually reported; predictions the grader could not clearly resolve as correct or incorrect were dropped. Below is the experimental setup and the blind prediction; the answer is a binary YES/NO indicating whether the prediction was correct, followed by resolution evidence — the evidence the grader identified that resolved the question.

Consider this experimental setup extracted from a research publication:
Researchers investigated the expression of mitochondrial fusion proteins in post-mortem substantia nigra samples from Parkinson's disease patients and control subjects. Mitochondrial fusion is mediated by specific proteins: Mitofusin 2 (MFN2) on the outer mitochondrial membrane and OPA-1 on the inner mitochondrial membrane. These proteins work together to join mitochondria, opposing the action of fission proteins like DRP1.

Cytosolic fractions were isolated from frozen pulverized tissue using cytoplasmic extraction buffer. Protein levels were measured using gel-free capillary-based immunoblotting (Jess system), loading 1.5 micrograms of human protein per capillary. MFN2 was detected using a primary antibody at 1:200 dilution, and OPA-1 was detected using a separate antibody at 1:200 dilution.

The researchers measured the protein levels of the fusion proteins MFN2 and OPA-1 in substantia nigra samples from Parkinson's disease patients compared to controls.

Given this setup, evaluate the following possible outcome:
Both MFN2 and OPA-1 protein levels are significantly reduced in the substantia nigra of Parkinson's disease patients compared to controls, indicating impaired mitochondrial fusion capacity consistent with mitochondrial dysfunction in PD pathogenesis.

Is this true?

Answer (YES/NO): NO